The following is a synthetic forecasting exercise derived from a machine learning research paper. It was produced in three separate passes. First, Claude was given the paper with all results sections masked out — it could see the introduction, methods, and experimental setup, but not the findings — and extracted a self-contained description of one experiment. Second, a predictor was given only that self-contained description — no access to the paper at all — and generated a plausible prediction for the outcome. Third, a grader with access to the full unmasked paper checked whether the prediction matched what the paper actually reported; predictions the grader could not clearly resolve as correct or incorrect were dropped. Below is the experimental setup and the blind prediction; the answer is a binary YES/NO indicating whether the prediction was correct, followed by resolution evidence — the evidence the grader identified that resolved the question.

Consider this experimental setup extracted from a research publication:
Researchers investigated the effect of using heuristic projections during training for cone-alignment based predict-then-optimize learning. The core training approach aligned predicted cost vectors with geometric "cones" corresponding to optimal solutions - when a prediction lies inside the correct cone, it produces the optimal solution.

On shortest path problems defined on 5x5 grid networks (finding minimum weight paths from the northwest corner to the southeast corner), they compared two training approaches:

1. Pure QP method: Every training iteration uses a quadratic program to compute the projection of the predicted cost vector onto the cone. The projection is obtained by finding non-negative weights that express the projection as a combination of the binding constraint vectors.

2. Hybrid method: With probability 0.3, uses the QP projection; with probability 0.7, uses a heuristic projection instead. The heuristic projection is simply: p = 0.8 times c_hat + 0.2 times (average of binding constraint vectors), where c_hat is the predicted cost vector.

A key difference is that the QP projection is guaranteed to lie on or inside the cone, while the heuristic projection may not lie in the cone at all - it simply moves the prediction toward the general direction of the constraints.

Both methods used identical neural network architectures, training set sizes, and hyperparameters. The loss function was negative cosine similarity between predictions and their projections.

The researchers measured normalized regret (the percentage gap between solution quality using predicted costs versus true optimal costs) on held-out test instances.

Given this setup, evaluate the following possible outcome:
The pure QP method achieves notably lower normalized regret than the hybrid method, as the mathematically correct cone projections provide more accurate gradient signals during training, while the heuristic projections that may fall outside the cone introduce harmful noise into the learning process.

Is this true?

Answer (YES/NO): NO